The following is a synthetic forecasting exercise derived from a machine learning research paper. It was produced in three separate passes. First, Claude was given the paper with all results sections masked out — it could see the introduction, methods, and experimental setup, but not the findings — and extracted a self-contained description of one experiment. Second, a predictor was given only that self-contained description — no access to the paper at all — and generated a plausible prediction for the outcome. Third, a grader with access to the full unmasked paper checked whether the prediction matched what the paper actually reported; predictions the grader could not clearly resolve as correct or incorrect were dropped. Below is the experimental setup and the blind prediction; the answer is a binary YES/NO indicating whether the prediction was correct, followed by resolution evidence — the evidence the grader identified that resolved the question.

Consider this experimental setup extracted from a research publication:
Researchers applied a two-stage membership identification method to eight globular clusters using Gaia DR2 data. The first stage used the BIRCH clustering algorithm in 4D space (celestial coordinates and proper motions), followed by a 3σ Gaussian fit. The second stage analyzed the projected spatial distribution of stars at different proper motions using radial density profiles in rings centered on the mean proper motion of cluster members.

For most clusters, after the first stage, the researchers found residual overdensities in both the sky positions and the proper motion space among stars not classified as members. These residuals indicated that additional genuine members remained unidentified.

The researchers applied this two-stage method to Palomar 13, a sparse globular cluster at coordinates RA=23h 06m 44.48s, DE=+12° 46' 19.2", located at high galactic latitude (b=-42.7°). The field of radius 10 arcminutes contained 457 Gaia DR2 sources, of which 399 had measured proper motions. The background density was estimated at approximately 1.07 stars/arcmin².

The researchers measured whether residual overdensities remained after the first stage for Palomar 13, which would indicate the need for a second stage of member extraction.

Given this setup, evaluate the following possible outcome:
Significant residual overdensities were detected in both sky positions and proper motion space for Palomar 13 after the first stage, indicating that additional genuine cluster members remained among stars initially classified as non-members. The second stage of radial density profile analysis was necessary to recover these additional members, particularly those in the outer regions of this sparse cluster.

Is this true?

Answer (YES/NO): NO